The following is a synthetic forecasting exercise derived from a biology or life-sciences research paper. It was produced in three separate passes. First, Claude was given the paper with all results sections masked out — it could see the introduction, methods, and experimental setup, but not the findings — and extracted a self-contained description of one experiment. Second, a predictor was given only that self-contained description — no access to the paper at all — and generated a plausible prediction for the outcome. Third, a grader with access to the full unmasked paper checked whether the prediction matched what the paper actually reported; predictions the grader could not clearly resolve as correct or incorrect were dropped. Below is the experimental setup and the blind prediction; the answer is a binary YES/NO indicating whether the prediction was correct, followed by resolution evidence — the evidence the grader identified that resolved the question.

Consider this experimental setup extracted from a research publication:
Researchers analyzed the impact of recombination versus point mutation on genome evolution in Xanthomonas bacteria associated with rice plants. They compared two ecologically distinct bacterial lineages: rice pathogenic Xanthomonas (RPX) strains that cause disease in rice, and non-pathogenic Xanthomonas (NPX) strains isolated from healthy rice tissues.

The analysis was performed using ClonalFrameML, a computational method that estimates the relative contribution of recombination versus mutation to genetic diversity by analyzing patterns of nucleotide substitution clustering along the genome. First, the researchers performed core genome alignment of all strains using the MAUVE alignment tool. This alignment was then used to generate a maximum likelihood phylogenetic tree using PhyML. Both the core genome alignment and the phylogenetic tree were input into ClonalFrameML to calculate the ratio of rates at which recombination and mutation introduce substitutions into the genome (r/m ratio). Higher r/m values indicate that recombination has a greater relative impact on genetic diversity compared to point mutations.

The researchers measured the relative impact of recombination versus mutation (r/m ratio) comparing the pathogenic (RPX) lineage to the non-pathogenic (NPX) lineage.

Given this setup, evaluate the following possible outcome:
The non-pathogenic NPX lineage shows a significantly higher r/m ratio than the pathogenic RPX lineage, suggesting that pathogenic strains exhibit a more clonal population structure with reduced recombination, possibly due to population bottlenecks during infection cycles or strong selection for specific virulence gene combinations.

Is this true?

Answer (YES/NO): YES